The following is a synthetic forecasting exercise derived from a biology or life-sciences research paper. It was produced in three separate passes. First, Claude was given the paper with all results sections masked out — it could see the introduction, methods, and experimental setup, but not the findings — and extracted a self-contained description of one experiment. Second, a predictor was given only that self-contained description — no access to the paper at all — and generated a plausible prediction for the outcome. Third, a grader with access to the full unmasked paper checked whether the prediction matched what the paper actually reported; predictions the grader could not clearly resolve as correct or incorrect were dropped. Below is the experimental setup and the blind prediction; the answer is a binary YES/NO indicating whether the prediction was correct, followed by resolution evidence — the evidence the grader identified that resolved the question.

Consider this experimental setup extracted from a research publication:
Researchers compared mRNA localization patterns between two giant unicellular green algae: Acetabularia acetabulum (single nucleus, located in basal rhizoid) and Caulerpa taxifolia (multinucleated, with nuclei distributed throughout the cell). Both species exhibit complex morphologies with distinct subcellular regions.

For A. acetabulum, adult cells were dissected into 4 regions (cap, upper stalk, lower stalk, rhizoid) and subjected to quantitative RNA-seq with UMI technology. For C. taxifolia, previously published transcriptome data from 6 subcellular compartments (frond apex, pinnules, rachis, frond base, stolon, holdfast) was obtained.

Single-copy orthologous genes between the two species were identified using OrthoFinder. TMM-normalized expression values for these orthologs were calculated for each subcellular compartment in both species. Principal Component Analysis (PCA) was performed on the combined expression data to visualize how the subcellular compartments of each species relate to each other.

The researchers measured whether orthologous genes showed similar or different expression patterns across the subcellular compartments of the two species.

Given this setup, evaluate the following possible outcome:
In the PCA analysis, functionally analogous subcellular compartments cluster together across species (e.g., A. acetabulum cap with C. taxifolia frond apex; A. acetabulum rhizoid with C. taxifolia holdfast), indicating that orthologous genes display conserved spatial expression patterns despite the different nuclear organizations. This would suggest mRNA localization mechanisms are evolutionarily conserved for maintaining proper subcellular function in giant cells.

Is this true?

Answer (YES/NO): NO